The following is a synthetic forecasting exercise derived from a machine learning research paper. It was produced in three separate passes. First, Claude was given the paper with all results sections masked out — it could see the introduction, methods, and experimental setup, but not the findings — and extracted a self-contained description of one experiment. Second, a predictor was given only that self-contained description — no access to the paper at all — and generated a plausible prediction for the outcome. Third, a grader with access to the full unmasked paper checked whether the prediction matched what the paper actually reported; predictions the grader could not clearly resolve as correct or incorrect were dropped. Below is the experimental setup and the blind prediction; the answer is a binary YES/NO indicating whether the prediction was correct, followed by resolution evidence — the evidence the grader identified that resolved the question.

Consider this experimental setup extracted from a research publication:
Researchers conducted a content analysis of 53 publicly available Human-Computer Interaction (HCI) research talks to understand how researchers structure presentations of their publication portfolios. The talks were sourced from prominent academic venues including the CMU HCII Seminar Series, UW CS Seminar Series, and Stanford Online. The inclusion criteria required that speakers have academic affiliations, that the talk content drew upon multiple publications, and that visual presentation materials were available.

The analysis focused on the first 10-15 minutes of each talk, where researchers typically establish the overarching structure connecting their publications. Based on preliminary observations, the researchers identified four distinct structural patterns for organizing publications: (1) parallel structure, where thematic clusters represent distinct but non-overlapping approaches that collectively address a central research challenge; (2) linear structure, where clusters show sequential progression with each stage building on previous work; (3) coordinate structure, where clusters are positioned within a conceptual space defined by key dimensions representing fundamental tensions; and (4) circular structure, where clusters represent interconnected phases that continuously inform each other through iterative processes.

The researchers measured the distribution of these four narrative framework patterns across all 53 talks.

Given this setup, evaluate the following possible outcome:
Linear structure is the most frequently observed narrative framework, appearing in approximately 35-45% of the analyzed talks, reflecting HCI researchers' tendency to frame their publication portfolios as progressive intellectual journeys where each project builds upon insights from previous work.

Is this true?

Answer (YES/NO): NO